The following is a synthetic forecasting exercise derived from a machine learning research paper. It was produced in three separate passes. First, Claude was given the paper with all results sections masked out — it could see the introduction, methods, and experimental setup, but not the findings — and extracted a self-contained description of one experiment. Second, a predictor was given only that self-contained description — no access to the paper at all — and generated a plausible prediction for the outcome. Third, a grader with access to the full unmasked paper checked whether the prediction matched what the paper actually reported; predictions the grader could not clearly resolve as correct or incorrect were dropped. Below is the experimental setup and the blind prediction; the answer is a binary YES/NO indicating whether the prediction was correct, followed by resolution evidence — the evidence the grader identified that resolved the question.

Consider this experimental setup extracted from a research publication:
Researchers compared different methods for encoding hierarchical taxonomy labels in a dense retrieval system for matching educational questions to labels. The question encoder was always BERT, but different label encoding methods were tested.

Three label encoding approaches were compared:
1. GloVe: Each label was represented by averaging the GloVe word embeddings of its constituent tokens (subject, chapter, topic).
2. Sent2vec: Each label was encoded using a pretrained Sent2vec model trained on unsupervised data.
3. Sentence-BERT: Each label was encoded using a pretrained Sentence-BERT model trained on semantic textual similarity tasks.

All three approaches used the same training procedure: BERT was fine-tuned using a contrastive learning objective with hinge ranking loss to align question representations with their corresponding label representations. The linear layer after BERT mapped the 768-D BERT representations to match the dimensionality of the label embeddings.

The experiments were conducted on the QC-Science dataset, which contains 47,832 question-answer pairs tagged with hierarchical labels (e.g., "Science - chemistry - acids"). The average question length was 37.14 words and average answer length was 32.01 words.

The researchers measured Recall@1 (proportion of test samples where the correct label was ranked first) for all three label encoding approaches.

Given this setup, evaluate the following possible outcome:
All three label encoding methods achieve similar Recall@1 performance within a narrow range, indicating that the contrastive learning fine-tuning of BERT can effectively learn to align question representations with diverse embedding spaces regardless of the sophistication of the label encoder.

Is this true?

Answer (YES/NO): NO